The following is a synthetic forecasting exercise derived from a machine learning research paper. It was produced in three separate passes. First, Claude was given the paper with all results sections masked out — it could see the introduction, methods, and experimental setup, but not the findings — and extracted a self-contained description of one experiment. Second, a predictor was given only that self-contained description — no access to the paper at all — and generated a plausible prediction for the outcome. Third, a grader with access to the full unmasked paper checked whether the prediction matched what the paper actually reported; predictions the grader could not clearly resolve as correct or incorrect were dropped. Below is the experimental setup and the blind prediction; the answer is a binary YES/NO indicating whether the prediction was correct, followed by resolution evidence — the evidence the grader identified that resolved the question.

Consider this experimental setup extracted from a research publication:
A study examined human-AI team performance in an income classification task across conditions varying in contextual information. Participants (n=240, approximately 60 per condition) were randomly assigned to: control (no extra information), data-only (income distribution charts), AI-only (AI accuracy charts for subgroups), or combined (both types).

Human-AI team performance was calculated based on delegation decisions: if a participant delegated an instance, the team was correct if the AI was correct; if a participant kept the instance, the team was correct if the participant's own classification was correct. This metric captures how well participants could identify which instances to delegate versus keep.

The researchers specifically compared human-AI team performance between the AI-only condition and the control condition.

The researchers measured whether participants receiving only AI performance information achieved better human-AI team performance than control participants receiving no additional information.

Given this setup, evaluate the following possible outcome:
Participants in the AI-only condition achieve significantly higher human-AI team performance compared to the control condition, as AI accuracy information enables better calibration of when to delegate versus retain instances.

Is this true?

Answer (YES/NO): NO